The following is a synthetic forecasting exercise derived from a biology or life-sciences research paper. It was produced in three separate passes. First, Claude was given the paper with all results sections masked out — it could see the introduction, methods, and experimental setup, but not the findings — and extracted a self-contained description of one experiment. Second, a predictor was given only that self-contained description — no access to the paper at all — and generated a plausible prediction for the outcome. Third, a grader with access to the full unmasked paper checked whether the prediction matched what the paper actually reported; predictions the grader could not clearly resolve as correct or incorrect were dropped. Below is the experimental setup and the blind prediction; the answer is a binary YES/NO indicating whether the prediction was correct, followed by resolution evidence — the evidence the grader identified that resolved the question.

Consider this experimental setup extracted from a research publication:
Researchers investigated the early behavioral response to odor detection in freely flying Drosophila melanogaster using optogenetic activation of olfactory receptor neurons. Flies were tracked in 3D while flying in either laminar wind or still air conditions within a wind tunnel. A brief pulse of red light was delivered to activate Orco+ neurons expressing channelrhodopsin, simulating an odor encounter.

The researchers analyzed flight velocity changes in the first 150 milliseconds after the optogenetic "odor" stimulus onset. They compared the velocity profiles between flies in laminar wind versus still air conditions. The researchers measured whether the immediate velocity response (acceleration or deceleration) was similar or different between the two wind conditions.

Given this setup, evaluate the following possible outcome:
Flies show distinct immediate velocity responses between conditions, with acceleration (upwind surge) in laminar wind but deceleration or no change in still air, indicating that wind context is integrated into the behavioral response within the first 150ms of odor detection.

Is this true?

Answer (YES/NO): NO